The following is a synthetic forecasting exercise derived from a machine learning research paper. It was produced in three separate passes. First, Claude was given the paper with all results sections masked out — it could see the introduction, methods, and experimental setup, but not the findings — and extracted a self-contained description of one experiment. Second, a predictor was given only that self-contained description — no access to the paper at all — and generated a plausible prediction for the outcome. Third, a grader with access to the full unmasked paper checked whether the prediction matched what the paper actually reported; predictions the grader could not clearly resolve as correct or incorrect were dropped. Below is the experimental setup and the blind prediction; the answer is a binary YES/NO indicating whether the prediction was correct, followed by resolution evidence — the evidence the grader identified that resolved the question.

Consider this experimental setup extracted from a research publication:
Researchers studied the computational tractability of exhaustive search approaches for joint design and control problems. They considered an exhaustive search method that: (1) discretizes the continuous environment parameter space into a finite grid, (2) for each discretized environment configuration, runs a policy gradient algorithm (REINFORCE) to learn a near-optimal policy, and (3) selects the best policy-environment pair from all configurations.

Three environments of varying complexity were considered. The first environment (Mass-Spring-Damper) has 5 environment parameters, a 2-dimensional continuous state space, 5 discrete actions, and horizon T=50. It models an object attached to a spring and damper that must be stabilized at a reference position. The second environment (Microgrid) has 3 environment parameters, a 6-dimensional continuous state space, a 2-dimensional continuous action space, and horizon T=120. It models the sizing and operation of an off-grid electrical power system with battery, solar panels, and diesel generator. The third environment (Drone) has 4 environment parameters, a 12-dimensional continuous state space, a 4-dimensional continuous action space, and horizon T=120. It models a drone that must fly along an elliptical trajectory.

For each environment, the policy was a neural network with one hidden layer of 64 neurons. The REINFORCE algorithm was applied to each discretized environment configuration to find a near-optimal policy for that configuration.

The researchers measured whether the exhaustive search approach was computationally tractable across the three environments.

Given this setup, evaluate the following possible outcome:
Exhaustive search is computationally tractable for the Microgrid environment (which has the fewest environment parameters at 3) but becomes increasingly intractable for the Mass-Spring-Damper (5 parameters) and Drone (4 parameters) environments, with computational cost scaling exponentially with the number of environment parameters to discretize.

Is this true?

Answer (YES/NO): NO